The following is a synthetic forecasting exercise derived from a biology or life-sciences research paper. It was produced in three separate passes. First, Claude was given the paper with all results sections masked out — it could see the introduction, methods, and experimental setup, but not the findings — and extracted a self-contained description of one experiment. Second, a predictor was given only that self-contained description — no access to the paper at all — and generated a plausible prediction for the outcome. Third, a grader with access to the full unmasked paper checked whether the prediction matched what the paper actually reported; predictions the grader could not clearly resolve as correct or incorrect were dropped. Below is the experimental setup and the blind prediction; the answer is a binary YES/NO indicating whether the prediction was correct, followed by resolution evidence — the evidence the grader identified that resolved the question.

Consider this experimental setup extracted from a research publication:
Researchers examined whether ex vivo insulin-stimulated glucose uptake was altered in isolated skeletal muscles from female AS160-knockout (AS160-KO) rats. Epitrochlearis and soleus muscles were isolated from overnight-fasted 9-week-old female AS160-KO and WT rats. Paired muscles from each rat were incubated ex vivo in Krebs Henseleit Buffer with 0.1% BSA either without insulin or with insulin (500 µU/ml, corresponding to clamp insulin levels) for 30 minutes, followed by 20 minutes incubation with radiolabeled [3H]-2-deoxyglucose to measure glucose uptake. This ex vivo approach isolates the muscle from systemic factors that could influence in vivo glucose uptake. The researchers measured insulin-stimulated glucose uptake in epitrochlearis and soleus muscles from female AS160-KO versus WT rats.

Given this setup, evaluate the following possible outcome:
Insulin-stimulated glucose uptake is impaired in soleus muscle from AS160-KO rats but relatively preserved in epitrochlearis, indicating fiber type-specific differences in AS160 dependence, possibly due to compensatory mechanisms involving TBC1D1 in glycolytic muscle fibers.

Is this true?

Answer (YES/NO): NO